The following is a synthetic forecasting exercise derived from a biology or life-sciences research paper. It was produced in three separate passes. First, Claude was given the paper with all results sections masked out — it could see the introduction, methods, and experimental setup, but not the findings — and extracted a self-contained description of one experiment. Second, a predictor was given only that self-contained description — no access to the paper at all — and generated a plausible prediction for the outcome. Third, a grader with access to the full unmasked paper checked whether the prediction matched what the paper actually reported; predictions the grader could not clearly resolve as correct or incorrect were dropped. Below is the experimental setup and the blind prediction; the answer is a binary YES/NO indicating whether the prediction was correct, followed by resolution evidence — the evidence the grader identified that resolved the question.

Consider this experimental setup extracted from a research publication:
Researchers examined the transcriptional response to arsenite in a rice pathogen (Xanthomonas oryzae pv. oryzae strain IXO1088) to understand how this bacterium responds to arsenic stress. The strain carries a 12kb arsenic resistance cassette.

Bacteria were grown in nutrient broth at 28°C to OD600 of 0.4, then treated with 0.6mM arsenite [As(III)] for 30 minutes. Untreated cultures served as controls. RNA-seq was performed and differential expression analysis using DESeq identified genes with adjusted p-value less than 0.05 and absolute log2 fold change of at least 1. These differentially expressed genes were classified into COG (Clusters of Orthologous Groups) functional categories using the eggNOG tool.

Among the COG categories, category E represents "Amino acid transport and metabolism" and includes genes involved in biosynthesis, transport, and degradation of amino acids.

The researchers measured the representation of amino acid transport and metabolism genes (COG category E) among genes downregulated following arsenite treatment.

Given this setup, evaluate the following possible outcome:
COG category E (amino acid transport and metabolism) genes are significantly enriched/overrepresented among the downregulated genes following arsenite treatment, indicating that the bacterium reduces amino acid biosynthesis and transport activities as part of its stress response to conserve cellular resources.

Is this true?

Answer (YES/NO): NO